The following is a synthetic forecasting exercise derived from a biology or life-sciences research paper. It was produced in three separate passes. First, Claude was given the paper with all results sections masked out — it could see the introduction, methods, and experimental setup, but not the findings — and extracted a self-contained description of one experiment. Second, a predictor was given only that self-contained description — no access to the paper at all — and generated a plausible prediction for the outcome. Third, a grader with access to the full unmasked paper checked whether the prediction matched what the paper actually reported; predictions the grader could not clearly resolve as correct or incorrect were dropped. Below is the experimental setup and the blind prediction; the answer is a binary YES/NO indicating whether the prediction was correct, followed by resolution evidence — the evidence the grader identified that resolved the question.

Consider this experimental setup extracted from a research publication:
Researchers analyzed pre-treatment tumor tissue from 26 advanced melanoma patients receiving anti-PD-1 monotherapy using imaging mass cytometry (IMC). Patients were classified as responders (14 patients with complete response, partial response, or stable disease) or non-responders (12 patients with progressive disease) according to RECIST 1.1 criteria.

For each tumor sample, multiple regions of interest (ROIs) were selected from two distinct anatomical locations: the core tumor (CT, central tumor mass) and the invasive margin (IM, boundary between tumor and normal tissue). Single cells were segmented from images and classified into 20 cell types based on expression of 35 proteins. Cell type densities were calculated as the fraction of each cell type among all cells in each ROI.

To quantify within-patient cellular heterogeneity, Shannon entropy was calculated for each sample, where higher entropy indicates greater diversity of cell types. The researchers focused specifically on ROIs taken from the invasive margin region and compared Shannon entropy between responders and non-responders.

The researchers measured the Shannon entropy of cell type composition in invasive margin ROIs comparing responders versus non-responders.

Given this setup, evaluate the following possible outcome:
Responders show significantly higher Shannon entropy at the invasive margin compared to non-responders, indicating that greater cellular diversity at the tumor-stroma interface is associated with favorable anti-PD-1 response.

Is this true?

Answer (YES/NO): YES